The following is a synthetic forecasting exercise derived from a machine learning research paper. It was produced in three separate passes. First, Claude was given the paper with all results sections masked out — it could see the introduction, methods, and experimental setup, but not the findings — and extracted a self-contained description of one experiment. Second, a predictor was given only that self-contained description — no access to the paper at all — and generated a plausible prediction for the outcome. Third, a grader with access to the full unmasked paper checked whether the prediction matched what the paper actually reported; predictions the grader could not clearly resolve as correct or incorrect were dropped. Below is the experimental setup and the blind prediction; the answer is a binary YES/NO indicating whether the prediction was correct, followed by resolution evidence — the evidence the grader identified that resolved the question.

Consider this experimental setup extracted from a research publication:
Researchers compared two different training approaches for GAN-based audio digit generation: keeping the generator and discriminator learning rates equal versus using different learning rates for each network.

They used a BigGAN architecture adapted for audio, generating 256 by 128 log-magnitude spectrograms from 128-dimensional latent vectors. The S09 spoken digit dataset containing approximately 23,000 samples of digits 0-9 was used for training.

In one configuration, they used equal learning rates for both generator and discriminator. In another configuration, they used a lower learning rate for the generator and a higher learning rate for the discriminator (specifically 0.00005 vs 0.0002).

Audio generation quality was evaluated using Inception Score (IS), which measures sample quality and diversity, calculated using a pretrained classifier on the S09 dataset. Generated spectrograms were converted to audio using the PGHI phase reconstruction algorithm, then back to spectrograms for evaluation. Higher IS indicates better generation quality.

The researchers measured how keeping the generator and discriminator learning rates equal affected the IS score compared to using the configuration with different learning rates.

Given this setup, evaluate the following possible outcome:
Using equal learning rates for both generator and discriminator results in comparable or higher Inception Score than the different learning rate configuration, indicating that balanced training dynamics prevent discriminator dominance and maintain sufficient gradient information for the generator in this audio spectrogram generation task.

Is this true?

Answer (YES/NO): YES